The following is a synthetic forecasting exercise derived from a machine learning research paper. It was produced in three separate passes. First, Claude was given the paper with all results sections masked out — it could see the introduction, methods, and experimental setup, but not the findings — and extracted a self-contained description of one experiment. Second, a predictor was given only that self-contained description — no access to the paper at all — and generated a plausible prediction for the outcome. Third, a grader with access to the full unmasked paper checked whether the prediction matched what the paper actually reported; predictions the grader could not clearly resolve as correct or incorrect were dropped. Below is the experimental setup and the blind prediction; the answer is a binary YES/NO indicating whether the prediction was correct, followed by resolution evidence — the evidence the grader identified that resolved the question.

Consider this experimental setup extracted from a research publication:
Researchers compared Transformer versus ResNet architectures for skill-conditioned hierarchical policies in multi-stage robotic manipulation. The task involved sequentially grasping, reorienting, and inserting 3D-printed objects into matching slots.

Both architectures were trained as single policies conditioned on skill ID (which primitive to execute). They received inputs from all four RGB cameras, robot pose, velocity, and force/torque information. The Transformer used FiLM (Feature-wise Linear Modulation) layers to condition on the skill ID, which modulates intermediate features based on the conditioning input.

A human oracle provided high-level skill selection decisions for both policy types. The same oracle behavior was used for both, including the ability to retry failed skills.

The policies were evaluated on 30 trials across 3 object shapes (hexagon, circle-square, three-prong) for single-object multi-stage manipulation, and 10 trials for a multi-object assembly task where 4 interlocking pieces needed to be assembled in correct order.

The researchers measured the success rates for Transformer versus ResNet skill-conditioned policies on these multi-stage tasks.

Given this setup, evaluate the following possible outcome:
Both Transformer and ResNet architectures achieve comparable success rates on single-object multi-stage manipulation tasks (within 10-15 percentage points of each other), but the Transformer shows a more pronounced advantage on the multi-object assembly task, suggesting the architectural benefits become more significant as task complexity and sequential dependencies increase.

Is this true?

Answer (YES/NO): NO